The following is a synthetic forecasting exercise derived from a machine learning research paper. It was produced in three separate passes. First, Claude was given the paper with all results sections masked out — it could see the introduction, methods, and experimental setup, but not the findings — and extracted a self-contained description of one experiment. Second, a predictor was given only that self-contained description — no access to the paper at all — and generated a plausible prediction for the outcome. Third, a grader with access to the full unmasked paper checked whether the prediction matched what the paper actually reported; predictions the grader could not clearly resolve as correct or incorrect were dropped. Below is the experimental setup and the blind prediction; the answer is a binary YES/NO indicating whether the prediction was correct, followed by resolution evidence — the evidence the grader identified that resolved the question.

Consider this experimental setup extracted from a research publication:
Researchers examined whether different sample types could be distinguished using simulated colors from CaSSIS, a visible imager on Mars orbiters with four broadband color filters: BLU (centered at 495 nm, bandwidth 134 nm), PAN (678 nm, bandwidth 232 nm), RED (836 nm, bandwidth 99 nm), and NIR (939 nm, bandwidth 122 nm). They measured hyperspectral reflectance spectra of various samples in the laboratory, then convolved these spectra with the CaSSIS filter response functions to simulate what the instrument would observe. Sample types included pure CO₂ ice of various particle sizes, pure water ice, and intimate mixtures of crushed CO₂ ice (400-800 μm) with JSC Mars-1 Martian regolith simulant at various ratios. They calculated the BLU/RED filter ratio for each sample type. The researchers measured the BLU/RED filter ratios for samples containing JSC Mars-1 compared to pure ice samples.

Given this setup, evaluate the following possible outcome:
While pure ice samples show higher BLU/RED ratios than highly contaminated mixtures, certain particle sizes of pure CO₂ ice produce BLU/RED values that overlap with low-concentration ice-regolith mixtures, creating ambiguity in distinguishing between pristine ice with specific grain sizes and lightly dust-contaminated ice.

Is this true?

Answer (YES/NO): NO